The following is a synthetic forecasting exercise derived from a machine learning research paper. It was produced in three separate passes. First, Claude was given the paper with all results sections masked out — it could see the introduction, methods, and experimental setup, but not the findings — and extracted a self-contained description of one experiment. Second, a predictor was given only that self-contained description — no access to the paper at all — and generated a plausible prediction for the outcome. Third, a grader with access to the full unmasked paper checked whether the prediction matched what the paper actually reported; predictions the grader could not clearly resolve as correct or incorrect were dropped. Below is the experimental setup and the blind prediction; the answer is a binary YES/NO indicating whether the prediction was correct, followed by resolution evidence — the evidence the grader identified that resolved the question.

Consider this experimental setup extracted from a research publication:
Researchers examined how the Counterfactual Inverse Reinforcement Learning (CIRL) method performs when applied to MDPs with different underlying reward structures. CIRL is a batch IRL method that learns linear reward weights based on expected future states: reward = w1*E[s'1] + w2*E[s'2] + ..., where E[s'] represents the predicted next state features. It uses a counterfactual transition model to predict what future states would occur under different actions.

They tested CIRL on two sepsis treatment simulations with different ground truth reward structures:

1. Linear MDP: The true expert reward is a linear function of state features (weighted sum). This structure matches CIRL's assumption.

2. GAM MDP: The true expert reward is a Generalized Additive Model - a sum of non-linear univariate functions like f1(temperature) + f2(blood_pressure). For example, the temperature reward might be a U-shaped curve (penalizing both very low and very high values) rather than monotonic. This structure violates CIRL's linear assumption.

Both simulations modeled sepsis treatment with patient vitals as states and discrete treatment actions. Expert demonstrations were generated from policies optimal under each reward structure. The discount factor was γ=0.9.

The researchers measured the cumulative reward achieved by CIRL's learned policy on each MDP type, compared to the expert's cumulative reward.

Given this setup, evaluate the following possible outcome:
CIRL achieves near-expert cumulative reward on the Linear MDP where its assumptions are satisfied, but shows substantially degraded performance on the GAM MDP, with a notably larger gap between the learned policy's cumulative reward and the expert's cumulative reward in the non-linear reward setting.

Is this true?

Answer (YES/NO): YES